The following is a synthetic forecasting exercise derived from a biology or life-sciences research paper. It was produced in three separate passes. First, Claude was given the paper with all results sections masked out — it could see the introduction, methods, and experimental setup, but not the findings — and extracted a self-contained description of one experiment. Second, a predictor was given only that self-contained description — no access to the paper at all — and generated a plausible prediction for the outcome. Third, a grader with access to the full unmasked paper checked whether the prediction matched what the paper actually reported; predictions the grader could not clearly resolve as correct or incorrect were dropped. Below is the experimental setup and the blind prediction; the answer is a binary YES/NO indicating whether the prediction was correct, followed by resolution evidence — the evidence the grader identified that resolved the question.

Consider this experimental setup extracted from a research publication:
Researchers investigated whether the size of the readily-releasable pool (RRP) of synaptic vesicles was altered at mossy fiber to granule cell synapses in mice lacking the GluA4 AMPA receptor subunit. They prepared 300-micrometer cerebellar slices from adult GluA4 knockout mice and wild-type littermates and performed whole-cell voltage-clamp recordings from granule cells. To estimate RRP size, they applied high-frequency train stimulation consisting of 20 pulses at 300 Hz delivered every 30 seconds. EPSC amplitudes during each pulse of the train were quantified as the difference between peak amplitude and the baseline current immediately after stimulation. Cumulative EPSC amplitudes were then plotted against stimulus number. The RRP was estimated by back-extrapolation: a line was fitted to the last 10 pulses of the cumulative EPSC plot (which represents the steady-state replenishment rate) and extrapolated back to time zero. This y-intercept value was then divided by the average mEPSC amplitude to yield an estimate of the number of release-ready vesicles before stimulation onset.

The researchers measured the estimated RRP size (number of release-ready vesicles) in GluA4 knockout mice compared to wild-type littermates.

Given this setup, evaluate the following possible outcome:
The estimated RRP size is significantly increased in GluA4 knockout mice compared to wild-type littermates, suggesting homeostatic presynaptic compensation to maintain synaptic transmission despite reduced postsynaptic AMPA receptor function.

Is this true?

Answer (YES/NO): YES